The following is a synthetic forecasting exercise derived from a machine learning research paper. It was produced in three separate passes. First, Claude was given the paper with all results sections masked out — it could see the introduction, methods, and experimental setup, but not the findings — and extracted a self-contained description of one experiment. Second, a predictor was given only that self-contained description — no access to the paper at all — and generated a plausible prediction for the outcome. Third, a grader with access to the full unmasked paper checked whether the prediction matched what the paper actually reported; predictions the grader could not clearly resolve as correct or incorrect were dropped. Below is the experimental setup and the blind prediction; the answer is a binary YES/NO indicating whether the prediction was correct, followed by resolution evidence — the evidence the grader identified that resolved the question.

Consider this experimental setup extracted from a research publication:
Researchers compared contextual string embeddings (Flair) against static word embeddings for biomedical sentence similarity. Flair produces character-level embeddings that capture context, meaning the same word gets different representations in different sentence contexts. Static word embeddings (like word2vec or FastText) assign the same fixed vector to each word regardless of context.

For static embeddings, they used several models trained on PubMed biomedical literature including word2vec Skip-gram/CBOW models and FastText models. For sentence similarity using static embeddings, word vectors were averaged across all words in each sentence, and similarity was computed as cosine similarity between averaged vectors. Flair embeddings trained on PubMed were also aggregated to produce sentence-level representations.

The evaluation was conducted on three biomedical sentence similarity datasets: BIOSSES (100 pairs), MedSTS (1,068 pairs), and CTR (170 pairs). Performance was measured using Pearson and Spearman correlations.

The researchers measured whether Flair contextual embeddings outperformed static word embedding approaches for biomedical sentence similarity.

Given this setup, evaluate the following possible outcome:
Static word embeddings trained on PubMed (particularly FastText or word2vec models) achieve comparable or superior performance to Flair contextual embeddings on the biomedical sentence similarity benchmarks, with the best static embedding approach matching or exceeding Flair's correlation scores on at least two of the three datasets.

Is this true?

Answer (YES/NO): YES